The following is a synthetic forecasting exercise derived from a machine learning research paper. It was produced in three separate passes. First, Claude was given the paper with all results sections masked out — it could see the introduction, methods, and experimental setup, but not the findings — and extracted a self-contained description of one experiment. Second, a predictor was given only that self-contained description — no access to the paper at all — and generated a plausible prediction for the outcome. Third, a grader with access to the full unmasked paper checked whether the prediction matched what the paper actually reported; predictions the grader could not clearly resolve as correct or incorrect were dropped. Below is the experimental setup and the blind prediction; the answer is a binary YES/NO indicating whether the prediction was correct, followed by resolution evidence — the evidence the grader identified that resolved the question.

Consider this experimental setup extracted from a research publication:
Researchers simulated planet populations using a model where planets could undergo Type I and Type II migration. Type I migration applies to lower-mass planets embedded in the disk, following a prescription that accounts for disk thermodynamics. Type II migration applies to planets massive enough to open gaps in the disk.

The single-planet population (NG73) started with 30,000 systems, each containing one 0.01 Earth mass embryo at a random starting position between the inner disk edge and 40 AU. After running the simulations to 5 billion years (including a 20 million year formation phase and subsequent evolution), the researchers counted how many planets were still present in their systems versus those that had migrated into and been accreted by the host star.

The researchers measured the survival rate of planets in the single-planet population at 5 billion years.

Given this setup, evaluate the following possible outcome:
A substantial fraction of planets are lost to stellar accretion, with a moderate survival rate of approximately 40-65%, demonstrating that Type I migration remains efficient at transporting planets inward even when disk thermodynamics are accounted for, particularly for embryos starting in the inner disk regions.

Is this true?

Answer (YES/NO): NO